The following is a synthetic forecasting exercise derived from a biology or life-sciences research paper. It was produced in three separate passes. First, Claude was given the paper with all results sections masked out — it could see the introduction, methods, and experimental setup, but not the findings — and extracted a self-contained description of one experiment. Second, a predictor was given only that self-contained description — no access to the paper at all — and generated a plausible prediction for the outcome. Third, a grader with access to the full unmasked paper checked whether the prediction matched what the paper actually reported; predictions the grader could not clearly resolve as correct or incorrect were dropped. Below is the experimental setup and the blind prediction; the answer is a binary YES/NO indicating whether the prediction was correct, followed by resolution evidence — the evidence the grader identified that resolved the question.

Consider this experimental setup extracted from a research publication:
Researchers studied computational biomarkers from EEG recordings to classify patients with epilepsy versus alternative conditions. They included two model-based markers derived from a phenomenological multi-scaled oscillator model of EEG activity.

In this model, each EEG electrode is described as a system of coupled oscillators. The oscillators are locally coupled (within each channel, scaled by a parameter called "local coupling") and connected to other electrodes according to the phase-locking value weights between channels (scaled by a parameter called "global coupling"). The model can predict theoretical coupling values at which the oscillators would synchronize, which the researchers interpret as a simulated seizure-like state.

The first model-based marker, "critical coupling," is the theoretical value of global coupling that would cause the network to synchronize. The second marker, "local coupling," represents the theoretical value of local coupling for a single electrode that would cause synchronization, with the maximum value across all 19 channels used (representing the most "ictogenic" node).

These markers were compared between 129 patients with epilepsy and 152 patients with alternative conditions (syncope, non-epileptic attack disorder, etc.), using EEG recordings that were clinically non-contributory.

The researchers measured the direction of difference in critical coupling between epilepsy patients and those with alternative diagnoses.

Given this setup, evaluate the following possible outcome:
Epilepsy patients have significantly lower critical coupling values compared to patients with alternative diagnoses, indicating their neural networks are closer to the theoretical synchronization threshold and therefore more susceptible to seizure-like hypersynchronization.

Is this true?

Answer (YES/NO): YES